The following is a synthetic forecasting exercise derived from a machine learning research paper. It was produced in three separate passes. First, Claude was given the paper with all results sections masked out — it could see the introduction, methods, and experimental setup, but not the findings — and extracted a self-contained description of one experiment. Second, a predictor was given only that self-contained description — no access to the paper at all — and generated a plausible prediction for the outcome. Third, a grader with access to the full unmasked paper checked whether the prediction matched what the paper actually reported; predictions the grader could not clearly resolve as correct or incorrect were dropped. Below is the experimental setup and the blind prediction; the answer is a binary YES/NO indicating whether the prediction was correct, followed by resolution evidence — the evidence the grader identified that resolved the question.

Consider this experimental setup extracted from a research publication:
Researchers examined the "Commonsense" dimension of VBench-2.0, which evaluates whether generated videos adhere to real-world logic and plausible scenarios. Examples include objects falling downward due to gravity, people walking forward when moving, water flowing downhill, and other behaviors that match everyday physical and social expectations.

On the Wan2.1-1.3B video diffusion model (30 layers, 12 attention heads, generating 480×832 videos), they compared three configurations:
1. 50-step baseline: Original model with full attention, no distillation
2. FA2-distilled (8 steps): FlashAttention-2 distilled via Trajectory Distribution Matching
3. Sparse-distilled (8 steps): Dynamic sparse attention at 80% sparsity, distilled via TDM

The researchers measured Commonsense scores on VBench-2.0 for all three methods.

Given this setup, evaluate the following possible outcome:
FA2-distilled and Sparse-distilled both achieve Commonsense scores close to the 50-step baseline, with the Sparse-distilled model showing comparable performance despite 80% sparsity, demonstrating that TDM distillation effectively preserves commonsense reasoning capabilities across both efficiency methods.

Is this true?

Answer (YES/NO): NO